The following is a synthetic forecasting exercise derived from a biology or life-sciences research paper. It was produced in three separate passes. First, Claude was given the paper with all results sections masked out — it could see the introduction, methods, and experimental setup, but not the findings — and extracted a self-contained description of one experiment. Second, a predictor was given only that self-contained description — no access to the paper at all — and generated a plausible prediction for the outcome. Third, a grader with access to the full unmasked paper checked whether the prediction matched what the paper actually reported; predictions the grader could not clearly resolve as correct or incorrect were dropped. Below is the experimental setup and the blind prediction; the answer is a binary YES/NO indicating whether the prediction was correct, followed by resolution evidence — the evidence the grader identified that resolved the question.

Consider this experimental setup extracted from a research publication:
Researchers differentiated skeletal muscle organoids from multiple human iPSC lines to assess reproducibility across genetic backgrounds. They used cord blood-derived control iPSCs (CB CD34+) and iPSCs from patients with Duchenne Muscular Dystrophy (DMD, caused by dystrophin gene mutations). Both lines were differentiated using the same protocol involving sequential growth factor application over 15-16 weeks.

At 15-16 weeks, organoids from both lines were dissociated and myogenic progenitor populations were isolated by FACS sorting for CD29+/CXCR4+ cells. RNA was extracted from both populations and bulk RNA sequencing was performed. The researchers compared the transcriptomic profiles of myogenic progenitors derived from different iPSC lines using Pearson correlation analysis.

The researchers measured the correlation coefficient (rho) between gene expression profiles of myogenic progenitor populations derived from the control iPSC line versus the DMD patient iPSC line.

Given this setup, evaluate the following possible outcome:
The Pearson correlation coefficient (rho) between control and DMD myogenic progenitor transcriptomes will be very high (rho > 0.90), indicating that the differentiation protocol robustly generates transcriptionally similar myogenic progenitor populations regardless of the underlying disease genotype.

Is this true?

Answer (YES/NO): YES